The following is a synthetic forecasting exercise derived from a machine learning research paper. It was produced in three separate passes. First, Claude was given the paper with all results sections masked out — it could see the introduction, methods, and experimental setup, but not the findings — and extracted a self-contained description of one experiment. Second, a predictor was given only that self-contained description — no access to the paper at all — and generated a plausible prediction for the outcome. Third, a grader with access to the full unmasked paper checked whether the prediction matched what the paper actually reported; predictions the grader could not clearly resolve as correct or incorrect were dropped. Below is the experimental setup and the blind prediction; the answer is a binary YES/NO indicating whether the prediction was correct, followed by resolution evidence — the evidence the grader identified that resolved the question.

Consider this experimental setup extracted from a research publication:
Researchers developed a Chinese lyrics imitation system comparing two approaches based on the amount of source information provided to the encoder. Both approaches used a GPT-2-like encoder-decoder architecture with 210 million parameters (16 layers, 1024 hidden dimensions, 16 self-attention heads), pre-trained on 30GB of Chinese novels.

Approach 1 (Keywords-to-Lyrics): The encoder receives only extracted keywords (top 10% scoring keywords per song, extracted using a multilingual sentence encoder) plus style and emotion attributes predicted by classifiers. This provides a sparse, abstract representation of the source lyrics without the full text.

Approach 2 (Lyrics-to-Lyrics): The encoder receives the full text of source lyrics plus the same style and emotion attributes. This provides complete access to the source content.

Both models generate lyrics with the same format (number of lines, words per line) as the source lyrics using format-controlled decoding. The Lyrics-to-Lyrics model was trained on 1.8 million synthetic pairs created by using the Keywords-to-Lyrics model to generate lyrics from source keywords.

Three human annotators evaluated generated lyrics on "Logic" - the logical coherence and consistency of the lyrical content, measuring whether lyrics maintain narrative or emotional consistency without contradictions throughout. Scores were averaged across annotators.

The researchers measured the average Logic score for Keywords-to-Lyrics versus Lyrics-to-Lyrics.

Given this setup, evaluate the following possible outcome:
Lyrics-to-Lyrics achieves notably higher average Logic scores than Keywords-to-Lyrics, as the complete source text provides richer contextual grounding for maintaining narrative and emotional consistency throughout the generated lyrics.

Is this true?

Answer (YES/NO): NO